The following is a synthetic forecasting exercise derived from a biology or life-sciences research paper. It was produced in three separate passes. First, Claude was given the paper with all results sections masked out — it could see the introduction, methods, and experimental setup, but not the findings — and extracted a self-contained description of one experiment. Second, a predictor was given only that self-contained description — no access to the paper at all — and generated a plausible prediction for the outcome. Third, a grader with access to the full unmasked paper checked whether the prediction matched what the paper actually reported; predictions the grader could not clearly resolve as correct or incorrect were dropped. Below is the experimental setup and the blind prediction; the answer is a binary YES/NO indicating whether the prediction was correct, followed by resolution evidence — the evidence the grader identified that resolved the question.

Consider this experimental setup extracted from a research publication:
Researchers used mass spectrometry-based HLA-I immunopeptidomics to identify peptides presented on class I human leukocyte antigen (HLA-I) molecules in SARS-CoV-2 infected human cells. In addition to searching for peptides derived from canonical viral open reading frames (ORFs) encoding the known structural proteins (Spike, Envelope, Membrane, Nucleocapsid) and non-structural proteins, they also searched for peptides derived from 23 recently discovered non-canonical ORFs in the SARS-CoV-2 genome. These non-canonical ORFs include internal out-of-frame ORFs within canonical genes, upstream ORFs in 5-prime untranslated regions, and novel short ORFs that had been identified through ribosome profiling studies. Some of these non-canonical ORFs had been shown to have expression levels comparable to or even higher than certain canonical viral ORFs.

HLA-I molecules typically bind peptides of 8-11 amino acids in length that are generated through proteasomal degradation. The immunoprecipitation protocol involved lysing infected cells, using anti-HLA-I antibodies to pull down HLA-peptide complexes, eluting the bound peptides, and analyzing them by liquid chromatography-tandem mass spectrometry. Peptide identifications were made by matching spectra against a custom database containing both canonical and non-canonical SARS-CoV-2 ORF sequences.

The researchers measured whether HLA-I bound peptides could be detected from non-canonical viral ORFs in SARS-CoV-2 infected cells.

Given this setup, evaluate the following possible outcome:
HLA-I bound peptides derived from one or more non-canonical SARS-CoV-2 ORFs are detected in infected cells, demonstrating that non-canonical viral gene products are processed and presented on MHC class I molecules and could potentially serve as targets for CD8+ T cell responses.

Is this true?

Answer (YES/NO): YES